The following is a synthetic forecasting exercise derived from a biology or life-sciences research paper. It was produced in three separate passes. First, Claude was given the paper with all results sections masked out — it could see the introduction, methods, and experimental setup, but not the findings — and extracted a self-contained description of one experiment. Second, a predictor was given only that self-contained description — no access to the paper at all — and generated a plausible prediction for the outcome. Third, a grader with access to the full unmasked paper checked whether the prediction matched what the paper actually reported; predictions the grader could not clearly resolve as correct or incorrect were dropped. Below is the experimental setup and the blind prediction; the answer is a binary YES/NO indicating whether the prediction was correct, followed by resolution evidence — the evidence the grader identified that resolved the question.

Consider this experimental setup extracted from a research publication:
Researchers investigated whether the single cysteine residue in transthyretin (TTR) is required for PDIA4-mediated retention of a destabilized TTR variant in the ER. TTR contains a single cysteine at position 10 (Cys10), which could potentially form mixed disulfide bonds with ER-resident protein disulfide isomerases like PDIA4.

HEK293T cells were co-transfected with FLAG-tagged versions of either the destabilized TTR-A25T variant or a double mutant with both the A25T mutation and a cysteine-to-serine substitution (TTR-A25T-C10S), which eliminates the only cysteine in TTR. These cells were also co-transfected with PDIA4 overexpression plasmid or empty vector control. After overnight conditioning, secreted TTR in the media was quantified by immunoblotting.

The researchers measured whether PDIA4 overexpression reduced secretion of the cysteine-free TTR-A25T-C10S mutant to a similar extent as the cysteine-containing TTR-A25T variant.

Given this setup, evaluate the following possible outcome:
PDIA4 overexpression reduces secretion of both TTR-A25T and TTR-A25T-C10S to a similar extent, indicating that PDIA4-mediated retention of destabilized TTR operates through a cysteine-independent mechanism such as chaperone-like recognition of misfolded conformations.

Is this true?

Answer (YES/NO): YES